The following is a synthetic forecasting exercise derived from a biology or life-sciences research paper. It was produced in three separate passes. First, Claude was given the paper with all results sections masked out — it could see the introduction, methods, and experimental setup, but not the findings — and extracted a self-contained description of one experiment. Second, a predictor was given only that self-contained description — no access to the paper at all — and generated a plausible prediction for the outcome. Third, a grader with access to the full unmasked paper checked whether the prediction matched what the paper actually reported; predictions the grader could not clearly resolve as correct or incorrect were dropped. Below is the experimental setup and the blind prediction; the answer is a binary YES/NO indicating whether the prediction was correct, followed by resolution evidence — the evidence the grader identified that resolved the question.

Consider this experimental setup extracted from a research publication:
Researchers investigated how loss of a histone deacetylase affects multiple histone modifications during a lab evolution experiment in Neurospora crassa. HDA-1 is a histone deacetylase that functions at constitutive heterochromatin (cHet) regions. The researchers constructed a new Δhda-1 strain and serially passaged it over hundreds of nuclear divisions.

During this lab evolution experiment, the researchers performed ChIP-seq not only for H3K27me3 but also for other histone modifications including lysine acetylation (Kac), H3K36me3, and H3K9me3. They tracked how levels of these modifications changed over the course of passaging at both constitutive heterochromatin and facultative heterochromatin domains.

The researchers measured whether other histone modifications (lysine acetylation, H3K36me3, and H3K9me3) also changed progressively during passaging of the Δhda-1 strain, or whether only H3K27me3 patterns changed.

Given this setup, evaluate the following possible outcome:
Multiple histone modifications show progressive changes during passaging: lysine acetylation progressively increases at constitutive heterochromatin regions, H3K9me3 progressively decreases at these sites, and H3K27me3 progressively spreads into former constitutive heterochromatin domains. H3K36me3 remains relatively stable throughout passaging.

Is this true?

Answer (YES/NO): NO